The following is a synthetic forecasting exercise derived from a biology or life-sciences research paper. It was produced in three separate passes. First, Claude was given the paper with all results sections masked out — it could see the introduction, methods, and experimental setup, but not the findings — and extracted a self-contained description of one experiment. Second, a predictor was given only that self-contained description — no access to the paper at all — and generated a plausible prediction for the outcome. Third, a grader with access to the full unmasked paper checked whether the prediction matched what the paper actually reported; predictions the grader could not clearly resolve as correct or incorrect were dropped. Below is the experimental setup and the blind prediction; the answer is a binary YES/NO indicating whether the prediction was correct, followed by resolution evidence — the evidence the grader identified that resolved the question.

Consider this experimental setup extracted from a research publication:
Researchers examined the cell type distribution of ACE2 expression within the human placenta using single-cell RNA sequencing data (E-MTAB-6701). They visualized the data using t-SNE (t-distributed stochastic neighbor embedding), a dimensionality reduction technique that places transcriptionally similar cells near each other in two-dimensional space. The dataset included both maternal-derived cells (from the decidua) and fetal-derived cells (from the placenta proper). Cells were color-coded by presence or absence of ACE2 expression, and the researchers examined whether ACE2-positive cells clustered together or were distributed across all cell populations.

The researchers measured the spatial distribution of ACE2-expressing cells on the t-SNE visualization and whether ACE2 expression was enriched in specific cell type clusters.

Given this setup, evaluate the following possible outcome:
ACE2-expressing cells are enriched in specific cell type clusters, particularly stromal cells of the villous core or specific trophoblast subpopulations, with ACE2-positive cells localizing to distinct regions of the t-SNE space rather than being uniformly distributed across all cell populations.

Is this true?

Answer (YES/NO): YES